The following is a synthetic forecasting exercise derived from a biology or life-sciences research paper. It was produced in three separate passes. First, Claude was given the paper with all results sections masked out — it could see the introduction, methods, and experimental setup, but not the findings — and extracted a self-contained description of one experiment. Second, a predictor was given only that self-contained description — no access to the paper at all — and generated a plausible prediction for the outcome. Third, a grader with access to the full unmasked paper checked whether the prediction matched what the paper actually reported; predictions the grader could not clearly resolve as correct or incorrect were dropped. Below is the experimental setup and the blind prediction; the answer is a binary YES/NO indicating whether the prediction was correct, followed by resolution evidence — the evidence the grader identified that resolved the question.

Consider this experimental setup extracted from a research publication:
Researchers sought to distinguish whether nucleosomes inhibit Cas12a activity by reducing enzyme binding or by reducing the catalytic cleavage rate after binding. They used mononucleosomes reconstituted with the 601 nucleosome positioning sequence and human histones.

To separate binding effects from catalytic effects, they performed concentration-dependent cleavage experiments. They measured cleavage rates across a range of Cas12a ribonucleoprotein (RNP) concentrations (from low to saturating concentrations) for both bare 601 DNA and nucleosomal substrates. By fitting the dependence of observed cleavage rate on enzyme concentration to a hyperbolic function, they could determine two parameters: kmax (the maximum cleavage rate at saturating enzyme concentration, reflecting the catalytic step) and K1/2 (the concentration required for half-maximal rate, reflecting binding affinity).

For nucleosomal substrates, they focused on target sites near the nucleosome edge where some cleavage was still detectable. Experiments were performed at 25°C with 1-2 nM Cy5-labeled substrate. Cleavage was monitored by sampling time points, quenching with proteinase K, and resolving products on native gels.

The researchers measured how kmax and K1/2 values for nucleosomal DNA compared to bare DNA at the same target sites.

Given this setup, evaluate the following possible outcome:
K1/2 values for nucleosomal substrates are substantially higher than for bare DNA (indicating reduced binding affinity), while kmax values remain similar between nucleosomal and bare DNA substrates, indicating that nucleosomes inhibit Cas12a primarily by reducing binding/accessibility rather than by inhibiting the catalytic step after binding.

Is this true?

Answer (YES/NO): NO